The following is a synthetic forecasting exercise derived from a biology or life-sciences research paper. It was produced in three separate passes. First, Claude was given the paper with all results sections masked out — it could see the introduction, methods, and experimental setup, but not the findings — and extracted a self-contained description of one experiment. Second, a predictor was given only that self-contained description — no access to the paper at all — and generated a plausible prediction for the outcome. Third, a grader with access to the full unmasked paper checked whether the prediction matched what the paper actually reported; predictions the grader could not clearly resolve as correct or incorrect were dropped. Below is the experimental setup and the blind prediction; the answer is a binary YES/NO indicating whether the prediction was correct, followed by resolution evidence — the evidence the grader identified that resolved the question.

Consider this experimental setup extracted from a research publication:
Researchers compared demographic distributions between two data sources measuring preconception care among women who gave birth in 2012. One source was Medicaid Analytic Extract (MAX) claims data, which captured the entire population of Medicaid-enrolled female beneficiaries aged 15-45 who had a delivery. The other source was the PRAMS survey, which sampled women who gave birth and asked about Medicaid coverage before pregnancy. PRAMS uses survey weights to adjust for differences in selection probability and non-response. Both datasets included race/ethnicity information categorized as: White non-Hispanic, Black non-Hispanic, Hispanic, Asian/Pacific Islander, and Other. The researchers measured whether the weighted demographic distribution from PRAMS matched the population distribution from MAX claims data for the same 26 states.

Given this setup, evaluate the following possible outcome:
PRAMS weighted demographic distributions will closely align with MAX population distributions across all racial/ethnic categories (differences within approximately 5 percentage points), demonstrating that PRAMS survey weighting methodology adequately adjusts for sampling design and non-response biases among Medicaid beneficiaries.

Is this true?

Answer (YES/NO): YES